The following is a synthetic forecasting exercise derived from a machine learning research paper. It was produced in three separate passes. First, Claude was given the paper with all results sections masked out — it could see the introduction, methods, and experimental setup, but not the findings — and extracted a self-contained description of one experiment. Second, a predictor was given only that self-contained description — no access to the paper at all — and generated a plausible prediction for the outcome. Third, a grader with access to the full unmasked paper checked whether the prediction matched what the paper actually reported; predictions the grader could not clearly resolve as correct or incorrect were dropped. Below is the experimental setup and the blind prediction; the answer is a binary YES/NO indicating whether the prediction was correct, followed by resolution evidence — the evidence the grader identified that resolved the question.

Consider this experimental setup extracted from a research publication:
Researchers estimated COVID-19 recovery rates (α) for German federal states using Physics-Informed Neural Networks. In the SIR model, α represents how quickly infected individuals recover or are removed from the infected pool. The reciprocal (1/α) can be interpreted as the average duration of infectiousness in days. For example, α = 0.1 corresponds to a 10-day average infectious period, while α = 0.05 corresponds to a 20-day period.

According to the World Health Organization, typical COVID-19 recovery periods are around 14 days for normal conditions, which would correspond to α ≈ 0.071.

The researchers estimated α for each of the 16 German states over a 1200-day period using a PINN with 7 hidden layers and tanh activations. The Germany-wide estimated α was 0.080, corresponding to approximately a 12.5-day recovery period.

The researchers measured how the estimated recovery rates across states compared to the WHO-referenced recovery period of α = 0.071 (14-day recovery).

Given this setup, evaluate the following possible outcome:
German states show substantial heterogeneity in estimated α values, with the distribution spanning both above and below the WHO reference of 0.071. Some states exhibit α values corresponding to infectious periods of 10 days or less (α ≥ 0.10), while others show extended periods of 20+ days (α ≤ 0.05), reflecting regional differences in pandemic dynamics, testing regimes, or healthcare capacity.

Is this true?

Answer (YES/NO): NO